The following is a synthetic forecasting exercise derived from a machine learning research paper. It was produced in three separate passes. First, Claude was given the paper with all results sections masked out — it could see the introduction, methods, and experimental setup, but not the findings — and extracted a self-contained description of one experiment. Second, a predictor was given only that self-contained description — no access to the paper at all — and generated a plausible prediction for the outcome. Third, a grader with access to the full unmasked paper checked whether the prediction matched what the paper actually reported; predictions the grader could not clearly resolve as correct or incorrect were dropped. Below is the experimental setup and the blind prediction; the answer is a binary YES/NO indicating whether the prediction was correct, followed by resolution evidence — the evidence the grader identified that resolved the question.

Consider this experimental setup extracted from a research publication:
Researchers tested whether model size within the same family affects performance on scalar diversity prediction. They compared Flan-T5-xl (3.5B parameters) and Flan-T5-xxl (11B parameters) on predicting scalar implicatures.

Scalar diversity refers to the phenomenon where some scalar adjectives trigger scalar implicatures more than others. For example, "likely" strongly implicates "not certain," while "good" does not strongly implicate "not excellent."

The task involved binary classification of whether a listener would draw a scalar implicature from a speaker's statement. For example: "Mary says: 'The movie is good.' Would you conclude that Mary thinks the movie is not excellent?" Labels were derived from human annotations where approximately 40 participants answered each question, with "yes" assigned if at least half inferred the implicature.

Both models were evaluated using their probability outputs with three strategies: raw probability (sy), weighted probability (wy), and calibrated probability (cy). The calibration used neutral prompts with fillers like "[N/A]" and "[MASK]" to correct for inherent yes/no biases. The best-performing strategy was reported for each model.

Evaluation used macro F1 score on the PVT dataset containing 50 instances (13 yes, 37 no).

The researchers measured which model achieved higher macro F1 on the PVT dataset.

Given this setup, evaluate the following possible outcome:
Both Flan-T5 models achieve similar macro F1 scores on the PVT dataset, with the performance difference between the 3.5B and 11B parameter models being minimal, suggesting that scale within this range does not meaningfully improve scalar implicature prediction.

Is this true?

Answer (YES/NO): NO